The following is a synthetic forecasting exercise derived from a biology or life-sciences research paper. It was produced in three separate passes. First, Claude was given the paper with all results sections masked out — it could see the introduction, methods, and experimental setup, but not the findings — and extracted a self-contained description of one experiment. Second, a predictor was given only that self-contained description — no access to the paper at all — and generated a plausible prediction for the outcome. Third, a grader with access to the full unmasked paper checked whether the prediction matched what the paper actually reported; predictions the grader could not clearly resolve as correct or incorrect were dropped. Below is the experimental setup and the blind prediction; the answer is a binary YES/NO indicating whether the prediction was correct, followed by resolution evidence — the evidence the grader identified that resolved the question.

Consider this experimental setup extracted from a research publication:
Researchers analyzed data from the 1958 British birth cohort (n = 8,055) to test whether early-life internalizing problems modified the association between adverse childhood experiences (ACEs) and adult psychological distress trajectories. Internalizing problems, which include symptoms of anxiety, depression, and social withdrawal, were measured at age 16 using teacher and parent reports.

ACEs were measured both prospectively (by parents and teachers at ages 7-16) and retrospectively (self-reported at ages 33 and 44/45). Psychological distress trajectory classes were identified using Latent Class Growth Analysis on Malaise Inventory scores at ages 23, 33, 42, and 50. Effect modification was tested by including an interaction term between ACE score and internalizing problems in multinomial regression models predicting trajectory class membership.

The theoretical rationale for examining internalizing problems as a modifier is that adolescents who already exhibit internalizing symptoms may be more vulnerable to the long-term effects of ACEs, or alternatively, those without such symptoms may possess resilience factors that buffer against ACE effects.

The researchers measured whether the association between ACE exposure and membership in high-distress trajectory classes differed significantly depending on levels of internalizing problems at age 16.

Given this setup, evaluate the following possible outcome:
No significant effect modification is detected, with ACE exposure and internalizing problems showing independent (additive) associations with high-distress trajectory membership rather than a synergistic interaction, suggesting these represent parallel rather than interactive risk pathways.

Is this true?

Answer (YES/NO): YES